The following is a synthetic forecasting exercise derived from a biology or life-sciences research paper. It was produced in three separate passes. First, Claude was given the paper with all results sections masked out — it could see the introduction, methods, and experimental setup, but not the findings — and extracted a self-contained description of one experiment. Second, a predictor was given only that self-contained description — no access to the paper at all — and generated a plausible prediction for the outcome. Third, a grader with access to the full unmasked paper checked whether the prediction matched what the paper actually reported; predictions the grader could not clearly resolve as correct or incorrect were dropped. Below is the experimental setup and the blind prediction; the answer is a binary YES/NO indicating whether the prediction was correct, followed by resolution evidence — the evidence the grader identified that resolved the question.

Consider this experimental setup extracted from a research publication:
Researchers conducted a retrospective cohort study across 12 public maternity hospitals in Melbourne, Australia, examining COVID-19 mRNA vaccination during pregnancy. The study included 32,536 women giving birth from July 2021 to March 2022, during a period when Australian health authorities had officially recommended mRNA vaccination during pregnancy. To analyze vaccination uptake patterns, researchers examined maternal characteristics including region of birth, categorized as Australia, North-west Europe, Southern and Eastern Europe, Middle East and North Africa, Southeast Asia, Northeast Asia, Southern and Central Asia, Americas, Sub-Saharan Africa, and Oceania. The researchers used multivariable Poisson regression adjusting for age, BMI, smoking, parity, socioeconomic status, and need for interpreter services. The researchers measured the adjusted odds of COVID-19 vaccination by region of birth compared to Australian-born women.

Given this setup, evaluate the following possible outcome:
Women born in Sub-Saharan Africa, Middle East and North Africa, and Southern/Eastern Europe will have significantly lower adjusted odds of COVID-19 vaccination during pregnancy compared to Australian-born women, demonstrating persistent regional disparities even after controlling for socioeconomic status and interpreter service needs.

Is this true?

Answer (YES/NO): YES